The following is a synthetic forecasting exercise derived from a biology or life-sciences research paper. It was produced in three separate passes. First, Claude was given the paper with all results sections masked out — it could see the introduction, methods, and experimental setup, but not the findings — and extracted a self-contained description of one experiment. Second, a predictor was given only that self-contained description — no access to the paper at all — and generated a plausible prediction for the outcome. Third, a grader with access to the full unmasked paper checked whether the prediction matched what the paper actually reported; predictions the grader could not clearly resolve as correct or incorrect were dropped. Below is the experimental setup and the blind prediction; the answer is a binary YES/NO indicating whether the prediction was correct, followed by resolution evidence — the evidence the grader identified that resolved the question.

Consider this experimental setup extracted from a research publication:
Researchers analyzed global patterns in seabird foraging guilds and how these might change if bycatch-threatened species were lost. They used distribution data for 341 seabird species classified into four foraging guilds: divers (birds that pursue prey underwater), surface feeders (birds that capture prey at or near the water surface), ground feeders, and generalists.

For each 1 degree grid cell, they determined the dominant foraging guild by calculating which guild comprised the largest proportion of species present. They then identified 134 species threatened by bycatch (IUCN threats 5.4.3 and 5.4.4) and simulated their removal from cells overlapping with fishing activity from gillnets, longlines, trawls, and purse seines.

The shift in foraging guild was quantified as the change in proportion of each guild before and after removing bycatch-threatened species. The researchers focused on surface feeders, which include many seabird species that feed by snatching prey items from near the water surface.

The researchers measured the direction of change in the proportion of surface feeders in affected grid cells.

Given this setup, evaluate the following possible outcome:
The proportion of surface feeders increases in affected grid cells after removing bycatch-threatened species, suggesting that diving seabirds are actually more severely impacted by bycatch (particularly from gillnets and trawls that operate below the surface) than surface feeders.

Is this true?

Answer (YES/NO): NO